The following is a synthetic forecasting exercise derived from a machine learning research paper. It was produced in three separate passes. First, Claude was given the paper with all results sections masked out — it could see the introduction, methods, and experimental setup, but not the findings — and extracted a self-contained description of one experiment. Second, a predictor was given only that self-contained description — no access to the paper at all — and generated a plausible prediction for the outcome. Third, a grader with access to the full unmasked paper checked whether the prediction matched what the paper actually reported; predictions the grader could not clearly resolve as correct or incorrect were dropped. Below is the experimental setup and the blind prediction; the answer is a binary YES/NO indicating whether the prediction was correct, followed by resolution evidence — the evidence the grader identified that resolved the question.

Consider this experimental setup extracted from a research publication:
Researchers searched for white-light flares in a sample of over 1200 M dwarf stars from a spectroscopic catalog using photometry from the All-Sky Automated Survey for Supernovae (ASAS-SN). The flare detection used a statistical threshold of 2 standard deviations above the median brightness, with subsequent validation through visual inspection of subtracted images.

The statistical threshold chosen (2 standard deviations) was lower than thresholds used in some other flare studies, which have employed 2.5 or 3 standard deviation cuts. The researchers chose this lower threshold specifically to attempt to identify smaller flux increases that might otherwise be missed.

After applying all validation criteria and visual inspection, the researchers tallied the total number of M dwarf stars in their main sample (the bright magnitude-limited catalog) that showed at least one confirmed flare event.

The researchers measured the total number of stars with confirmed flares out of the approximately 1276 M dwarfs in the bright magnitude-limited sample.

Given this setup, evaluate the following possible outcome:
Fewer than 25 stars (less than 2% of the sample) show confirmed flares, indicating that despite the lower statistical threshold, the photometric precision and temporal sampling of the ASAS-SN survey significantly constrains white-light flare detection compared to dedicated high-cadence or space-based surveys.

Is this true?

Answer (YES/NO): NO